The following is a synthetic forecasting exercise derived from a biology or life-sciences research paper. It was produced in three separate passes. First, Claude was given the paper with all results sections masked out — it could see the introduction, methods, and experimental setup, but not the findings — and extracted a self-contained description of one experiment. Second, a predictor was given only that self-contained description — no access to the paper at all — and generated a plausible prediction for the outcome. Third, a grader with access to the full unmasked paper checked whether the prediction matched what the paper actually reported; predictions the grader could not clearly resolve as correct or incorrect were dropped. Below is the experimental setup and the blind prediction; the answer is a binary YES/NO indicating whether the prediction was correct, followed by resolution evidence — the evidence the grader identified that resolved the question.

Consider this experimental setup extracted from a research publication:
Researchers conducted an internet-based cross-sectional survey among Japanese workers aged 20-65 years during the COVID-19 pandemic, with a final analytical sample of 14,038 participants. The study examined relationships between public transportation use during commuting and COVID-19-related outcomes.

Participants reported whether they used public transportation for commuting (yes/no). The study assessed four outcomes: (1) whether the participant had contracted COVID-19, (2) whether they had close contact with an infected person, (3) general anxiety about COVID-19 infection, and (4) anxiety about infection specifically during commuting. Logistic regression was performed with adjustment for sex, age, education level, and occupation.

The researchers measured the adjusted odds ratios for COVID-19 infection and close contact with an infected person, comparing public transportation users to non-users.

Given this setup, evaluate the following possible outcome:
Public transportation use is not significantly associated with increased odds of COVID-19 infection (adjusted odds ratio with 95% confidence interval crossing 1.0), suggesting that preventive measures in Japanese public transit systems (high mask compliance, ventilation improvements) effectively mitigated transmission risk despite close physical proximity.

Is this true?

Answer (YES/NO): NO